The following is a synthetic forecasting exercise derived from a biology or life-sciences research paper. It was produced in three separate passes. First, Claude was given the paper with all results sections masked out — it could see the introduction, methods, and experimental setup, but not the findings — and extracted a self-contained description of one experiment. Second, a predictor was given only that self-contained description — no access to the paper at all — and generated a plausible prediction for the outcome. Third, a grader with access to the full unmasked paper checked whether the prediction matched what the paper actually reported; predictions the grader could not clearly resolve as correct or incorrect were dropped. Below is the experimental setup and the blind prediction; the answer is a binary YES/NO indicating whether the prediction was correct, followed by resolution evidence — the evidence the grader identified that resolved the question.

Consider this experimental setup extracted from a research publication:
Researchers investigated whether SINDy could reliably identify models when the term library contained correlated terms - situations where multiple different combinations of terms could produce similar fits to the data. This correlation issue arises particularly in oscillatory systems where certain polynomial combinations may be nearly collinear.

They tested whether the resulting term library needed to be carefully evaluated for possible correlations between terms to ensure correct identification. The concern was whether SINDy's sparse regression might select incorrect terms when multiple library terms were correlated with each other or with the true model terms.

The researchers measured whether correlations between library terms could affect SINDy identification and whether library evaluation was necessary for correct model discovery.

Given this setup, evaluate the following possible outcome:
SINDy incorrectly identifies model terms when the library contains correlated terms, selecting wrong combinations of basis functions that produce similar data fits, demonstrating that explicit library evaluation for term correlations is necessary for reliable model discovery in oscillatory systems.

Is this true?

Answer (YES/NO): YES